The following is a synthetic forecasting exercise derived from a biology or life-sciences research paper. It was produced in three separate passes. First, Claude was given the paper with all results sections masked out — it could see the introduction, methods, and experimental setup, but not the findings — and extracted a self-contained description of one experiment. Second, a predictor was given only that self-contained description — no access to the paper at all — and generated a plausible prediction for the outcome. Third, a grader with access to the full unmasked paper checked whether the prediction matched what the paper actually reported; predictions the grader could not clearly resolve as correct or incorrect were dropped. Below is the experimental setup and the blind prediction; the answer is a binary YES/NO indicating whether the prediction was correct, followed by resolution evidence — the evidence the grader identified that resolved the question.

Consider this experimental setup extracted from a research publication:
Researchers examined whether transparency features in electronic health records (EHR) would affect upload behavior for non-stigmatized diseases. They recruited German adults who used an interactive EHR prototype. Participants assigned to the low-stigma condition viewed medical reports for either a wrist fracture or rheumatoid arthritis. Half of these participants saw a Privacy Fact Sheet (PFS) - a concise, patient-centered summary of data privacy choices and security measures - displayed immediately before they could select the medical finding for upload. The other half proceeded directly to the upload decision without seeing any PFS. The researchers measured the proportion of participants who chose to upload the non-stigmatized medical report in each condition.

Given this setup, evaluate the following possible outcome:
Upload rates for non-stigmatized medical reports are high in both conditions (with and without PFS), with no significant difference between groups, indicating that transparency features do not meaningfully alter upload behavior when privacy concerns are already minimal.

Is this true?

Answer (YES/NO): YES